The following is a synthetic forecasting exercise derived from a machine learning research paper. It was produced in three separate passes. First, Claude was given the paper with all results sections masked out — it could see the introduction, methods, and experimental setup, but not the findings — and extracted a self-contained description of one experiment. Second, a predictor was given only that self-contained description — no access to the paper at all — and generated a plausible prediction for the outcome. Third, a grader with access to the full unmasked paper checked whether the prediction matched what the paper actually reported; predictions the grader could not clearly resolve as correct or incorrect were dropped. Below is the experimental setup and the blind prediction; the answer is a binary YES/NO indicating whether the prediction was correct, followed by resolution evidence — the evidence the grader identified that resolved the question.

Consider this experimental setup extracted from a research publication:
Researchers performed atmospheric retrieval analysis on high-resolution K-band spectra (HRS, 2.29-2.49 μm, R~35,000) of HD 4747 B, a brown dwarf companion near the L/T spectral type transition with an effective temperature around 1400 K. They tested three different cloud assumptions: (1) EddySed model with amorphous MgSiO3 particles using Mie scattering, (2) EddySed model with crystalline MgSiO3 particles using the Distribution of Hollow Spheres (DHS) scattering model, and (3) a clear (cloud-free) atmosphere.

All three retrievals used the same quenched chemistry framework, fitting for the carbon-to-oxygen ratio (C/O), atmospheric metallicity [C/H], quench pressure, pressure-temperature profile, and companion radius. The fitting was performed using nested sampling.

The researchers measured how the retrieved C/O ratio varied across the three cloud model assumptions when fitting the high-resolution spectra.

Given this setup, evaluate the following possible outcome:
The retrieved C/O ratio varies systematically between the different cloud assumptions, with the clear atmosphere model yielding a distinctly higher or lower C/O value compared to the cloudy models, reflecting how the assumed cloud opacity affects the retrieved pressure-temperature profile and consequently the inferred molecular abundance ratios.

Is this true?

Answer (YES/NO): NO